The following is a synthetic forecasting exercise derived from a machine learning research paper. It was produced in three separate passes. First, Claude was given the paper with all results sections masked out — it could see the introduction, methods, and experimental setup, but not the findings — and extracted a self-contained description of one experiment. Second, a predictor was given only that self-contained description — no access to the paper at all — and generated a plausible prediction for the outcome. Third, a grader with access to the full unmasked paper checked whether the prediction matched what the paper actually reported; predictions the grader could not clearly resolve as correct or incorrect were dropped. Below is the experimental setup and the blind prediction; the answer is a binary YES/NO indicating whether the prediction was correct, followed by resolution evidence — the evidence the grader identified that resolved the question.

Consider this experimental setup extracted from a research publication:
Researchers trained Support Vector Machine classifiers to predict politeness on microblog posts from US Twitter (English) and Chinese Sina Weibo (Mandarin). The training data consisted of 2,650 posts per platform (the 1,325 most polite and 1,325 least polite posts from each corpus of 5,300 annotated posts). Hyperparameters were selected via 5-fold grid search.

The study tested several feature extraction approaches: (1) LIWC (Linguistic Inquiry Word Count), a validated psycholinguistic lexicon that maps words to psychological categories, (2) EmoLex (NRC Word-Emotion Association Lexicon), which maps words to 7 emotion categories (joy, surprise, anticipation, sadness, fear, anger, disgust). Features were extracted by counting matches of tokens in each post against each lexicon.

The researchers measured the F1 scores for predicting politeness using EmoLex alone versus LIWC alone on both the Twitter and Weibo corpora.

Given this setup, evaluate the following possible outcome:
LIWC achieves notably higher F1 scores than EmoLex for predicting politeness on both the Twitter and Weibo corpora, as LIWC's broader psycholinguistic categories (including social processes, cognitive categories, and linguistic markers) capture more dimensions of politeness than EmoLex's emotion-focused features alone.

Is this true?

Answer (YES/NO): YES